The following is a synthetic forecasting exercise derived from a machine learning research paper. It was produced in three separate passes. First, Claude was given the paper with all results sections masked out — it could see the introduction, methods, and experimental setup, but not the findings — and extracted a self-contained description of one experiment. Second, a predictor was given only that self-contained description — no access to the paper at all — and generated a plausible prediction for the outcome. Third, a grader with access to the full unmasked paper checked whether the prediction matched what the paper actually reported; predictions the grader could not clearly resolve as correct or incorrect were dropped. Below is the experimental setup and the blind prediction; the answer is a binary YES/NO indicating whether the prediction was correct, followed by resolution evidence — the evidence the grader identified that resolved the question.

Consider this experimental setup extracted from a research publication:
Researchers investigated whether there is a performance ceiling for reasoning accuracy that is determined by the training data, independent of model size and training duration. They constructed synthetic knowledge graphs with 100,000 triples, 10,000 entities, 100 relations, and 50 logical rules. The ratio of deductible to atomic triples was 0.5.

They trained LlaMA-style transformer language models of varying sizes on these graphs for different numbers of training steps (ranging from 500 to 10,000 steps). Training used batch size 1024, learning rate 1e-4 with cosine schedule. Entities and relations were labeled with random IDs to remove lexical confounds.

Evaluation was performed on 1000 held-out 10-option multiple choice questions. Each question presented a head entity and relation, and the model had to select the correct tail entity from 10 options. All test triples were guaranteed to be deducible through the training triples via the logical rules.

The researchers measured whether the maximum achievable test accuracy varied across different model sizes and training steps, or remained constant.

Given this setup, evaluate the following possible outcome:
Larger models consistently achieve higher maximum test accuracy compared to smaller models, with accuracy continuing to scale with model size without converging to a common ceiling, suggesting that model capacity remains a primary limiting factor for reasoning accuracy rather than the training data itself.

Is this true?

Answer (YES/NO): NO